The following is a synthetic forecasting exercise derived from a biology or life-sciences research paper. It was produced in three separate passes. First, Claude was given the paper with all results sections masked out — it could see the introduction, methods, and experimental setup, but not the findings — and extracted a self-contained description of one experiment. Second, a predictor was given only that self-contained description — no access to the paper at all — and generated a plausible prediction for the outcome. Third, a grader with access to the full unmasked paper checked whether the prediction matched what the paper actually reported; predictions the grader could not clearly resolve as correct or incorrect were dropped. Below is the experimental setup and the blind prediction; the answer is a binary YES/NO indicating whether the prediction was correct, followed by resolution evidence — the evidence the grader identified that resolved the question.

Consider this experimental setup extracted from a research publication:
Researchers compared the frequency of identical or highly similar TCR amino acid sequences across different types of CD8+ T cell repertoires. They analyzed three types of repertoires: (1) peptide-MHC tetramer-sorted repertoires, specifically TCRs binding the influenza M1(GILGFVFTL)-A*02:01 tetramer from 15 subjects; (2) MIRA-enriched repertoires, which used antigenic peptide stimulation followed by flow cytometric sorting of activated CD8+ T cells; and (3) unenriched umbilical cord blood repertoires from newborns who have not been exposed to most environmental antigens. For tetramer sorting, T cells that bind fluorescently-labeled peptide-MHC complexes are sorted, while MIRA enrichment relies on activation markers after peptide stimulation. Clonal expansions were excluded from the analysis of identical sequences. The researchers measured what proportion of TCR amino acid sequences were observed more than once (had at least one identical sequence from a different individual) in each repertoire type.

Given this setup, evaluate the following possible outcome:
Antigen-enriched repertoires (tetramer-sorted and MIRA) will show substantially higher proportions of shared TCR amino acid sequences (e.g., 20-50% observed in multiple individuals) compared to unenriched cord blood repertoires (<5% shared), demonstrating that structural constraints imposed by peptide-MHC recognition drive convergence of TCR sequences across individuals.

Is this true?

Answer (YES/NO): YES